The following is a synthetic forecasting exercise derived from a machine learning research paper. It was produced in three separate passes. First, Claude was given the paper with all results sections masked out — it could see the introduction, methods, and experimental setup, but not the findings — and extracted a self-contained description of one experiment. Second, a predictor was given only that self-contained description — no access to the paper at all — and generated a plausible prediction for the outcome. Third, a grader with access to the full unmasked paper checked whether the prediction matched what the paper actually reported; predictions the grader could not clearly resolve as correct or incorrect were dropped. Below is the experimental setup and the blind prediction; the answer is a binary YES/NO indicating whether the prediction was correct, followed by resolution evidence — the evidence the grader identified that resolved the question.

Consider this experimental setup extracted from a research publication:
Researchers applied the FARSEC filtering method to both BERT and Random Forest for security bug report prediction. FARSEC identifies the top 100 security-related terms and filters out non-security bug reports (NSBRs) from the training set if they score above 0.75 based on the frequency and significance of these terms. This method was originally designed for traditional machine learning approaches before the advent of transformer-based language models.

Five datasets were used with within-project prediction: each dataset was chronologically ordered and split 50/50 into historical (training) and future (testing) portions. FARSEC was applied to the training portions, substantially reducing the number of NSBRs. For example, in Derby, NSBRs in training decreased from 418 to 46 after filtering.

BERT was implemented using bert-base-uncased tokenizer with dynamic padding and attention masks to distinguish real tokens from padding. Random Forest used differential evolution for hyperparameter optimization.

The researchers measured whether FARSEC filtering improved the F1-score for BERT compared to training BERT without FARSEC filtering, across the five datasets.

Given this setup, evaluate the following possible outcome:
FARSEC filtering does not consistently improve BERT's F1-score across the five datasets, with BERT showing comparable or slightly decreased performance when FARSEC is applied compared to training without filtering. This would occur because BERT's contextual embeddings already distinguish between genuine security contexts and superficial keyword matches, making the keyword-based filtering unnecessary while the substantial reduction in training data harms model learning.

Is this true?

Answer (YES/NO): YES